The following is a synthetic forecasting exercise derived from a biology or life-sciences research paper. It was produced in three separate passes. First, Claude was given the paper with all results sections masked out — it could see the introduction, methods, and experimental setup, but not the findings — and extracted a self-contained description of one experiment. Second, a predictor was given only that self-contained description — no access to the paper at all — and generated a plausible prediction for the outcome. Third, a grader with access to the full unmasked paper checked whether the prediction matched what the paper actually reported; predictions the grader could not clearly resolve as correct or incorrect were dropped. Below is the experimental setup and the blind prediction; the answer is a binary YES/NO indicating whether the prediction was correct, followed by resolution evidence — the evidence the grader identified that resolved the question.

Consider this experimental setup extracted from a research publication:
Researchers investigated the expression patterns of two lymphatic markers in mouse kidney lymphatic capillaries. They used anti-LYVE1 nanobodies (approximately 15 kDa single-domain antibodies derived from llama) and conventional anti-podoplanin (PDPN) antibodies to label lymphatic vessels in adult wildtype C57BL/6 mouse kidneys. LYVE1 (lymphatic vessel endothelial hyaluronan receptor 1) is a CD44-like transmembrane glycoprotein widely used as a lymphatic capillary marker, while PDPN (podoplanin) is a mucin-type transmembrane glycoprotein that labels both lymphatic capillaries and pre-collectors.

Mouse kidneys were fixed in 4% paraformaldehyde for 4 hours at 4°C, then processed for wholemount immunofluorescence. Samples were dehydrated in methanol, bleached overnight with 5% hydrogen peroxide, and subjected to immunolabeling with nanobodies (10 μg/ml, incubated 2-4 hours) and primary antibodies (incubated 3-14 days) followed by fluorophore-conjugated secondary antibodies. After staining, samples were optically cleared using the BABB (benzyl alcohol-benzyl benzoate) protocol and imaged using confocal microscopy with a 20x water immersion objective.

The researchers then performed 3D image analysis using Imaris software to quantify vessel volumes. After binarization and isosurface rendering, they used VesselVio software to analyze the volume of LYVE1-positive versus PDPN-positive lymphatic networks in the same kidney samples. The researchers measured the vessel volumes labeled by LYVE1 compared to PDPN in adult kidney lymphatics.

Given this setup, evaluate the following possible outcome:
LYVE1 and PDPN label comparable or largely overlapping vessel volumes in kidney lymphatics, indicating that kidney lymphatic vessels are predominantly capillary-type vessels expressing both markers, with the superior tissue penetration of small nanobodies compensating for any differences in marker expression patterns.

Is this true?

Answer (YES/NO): NO